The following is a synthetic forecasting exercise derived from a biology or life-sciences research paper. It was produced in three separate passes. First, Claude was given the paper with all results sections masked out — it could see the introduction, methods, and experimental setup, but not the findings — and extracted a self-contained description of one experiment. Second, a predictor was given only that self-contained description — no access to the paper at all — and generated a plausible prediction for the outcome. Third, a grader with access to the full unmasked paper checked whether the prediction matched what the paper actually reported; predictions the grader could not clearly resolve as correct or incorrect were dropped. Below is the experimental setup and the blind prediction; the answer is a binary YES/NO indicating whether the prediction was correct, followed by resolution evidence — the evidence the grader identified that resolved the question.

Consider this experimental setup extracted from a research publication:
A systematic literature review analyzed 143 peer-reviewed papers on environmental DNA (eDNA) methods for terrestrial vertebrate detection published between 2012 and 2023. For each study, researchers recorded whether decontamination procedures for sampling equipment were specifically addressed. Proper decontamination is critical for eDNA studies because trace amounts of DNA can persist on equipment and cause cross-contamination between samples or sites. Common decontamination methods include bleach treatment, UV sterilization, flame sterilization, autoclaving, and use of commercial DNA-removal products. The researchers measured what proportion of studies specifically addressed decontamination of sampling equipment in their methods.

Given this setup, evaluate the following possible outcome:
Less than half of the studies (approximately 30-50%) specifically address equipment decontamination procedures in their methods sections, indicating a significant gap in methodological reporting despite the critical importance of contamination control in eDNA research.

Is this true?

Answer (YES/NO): NO